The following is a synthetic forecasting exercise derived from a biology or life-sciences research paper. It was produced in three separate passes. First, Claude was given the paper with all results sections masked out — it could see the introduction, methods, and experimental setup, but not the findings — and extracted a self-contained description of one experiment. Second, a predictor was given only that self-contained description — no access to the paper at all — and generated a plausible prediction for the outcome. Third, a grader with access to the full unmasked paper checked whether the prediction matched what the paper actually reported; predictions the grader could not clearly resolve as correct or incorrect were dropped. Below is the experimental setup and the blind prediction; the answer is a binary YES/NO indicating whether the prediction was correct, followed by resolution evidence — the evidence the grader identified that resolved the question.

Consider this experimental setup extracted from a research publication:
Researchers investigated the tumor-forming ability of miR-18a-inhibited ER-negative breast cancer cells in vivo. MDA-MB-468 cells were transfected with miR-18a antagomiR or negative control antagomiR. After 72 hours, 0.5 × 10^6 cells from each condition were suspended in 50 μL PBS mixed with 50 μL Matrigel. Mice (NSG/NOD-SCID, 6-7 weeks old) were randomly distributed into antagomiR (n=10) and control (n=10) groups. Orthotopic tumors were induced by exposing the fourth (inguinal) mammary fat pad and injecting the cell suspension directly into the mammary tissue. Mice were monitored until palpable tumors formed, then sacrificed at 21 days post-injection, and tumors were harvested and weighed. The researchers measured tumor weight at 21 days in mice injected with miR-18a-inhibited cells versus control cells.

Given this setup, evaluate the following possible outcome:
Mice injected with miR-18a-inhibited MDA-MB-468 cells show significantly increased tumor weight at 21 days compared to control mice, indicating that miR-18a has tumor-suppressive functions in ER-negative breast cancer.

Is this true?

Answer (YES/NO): NO